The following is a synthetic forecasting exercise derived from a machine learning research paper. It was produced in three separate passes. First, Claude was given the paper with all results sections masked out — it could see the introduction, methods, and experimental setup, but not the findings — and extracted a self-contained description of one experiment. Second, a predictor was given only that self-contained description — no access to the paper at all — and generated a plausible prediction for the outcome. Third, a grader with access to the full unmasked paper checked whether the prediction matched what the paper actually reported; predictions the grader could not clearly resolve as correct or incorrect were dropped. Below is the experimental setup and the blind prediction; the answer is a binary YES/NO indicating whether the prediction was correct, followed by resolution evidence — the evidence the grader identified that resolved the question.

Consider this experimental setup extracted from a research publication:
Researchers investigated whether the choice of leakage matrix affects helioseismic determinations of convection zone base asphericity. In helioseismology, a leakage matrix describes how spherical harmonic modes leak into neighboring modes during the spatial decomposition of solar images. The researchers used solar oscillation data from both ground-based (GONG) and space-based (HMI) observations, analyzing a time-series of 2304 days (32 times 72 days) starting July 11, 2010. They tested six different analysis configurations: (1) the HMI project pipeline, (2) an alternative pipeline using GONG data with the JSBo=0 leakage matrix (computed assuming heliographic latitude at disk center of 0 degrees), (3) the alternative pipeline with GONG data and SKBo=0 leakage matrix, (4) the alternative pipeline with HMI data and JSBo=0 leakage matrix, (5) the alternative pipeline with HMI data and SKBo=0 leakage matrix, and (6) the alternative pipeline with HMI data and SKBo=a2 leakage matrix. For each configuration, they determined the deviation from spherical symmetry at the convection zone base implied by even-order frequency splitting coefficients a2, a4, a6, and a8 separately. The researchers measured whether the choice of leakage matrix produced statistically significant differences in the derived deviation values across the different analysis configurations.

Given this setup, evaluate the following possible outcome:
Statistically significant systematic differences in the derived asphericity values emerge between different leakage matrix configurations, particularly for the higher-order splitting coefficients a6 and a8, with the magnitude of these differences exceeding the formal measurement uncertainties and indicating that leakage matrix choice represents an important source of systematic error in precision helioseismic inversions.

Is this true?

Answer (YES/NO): NO